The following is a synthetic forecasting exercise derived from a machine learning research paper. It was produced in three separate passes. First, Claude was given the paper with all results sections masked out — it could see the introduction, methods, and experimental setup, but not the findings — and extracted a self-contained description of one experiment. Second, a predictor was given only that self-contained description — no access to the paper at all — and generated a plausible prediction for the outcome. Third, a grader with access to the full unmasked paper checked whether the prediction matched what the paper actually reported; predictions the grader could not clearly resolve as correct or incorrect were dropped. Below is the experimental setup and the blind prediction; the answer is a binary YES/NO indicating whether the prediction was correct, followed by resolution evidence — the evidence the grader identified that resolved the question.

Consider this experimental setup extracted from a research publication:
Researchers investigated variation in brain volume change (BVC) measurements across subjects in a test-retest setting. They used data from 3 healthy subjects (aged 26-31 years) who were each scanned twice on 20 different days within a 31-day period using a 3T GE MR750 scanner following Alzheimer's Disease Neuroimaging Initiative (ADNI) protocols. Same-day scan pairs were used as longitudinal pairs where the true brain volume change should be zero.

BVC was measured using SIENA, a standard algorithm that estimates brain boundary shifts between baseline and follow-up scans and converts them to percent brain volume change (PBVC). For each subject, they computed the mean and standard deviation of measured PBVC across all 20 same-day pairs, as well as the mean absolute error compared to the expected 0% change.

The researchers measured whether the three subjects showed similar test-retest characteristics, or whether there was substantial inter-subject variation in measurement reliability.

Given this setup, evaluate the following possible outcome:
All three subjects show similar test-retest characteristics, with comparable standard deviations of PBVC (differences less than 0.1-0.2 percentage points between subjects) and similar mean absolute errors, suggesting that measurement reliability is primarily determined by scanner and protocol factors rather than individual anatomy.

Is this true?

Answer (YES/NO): NO